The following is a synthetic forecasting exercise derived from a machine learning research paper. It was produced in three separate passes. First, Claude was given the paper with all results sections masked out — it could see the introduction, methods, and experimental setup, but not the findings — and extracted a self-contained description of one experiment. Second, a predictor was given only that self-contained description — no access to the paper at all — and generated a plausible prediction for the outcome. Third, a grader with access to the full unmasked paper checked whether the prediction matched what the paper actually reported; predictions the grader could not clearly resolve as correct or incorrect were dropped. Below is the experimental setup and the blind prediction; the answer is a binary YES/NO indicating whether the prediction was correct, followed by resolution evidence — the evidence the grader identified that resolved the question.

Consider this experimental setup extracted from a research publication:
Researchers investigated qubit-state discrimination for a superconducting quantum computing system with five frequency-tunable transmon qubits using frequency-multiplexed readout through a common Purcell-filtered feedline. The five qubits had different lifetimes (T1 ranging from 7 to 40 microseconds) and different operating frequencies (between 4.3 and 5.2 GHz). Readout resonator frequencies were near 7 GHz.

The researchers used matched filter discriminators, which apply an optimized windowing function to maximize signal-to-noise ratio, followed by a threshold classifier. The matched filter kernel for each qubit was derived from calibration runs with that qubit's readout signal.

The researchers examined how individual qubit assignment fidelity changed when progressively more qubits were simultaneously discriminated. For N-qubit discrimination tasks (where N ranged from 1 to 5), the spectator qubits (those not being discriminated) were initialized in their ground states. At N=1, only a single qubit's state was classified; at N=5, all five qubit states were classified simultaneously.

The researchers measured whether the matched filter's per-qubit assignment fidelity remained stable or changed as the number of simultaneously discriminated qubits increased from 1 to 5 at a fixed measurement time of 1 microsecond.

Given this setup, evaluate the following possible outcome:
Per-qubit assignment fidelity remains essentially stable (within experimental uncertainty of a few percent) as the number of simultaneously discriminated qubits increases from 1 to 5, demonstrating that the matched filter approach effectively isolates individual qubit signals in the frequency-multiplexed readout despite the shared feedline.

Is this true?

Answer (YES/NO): NO